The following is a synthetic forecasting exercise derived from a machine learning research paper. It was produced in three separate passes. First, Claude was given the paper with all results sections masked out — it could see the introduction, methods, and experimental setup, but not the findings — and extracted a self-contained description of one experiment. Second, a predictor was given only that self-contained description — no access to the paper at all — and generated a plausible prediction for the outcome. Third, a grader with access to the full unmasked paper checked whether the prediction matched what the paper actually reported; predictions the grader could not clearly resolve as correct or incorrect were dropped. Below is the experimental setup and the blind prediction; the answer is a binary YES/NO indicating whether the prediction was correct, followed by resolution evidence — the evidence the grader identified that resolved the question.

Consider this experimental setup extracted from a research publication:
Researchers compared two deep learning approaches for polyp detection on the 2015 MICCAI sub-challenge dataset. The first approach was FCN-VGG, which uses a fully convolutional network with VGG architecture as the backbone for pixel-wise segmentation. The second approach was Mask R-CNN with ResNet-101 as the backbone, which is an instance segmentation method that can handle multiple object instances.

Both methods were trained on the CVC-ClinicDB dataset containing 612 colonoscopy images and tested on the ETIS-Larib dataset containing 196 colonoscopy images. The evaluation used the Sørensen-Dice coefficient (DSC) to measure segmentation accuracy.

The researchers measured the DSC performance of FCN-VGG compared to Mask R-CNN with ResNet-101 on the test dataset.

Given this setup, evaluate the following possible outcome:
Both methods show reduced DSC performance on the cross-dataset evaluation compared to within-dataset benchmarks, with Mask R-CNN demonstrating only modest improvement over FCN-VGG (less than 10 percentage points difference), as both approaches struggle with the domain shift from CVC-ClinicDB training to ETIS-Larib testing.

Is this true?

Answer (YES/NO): YES